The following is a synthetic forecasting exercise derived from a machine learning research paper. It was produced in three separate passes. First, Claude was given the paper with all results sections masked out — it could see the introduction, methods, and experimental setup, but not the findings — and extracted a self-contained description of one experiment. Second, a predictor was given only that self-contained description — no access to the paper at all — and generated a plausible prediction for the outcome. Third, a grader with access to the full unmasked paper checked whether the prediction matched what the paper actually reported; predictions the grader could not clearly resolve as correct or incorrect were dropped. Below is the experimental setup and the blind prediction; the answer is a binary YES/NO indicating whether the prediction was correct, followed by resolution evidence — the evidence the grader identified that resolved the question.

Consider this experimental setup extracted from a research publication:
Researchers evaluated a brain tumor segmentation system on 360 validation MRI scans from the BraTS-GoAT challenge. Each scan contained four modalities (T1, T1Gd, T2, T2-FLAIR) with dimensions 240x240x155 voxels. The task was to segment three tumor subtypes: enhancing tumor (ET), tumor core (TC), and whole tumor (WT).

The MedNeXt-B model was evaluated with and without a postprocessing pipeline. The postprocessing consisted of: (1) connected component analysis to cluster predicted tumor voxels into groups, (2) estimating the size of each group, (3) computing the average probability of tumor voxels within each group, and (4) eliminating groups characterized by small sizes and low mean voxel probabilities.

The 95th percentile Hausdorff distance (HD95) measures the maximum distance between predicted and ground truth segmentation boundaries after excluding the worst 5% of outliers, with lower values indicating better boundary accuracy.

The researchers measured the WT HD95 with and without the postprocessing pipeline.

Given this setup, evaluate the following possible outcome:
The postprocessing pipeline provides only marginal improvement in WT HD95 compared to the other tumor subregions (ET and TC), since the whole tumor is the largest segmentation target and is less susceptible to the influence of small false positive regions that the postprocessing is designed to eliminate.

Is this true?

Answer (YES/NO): NO